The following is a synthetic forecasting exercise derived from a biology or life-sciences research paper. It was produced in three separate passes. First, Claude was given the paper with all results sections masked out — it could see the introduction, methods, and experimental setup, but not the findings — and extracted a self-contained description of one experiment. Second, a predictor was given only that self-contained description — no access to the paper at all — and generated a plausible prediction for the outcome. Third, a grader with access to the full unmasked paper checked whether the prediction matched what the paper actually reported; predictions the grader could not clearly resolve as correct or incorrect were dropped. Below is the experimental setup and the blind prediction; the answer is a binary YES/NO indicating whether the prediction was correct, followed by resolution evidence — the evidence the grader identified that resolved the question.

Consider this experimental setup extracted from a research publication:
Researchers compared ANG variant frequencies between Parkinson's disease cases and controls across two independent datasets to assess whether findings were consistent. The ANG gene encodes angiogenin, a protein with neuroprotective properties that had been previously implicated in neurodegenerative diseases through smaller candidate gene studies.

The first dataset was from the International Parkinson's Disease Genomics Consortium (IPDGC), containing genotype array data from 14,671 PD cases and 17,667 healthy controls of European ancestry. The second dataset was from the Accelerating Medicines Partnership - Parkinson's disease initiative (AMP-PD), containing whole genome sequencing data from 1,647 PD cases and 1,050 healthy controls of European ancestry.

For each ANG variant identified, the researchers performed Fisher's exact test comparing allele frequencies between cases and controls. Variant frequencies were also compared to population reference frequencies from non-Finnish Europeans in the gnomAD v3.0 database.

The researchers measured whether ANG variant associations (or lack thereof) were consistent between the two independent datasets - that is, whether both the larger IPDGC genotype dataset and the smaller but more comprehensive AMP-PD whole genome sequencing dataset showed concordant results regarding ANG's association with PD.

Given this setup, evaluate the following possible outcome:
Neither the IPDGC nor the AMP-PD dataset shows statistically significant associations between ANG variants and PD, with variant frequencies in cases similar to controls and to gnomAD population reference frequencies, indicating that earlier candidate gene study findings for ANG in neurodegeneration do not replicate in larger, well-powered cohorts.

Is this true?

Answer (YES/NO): YES